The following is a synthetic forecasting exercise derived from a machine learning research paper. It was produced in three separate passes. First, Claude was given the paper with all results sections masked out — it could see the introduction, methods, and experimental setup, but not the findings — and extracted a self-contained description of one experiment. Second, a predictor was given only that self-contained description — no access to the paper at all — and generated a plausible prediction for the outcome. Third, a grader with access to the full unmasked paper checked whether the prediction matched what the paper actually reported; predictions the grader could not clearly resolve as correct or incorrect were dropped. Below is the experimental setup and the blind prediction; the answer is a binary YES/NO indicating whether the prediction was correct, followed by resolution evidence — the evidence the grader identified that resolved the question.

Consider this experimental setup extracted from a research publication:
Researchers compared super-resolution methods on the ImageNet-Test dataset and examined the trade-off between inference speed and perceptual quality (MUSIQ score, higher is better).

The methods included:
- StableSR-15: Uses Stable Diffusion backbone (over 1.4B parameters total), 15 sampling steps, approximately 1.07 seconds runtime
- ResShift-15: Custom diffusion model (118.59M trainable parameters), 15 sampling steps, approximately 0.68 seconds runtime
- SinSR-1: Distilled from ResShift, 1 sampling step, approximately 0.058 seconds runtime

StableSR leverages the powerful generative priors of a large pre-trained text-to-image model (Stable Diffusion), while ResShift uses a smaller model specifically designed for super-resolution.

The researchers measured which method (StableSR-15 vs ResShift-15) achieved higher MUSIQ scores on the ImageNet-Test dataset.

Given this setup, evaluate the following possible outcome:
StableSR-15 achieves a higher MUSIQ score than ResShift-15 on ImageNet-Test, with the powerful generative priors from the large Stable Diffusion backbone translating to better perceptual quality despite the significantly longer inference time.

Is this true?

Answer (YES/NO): YES